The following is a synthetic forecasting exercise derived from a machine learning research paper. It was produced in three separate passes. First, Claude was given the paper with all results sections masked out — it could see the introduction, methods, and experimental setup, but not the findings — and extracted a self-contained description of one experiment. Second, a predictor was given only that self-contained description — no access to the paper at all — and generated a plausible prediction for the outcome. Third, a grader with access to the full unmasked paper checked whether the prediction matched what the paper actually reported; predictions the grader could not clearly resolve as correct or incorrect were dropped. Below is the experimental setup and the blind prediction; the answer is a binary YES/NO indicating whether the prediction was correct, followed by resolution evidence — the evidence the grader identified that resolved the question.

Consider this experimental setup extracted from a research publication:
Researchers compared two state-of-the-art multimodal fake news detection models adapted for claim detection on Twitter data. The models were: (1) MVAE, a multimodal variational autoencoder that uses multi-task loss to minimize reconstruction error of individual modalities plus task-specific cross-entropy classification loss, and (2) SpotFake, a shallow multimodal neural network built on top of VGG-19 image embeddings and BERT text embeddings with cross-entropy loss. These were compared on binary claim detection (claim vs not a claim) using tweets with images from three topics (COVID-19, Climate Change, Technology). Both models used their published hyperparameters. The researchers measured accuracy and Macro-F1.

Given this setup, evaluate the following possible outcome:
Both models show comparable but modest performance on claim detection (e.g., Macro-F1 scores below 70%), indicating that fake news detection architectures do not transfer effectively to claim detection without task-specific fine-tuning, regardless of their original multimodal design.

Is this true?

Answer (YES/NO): NO